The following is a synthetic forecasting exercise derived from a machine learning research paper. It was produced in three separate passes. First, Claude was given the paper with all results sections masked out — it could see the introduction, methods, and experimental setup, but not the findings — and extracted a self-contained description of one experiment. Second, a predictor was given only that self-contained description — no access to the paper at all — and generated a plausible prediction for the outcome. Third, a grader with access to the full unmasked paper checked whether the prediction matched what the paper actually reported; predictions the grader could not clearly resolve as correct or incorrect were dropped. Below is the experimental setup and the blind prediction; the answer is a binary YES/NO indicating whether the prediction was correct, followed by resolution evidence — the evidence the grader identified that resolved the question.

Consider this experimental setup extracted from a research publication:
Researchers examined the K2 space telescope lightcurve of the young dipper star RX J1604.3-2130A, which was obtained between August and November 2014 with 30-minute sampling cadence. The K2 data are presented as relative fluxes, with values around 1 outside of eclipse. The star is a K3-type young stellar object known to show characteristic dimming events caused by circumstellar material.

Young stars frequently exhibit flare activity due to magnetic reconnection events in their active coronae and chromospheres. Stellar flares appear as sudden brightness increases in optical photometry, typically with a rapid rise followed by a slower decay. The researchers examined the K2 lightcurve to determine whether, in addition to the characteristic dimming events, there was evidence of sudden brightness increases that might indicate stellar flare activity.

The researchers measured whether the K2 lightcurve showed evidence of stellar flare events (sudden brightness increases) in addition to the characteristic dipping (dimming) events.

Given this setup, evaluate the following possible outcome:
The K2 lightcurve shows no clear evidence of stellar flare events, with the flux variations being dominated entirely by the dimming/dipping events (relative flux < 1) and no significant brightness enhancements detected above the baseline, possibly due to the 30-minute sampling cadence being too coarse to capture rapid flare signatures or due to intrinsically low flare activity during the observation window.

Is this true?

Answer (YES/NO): NO